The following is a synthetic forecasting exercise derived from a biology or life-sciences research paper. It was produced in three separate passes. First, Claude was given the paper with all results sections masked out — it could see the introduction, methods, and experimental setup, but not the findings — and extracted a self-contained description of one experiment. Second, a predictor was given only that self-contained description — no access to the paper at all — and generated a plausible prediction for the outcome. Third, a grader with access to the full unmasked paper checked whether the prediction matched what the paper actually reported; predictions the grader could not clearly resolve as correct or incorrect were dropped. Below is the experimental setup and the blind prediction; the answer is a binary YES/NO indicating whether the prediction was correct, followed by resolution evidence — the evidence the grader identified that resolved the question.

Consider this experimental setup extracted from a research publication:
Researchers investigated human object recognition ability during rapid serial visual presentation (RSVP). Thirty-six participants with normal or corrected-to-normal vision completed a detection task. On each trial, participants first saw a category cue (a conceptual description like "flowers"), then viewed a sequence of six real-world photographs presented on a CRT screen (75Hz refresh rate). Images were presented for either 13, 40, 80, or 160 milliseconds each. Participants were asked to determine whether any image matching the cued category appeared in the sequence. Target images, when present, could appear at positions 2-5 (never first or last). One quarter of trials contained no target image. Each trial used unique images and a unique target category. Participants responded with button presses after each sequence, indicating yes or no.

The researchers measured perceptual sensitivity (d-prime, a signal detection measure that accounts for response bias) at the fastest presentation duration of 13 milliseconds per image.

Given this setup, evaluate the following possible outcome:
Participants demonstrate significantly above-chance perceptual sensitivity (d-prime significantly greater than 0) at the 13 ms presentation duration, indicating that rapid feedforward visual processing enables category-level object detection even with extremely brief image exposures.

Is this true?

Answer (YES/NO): YES